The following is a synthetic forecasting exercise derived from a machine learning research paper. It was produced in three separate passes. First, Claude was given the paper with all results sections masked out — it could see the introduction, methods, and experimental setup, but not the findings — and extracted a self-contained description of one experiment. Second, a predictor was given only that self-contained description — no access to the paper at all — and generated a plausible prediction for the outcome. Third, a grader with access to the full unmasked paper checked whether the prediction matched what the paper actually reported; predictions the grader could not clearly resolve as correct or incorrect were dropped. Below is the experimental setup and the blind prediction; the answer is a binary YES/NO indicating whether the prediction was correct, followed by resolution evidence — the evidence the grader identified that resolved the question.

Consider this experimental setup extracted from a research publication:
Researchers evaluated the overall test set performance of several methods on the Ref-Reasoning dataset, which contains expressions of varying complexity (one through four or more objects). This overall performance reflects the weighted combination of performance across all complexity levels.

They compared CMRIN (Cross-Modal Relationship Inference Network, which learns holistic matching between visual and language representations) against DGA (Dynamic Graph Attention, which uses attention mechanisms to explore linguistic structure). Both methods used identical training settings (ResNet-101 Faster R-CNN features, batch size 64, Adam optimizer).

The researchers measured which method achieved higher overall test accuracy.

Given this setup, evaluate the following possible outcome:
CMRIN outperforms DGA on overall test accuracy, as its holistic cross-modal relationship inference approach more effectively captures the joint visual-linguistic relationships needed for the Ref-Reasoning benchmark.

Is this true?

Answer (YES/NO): NO